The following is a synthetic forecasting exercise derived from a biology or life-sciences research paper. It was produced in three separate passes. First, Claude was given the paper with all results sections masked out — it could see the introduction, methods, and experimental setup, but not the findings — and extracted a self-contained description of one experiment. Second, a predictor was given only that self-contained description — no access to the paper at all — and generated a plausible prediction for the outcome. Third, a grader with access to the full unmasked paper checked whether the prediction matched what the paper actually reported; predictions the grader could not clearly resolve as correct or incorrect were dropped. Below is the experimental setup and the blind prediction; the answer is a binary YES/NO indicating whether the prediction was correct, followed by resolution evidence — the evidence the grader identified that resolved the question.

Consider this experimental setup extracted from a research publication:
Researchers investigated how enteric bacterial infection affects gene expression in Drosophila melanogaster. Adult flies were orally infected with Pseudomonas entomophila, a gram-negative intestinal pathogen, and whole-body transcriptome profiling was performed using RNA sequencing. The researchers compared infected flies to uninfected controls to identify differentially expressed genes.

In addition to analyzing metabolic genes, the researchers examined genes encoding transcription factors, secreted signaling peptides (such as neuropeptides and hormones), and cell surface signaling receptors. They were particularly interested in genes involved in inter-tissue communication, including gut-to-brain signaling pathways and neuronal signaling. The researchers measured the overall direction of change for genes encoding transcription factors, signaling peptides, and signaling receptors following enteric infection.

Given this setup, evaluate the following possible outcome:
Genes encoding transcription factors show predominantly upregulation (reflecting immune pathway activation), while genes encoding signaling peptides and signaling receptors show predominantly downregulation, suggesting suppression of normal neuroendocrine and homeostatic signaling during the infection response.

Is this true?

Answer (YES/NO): NO